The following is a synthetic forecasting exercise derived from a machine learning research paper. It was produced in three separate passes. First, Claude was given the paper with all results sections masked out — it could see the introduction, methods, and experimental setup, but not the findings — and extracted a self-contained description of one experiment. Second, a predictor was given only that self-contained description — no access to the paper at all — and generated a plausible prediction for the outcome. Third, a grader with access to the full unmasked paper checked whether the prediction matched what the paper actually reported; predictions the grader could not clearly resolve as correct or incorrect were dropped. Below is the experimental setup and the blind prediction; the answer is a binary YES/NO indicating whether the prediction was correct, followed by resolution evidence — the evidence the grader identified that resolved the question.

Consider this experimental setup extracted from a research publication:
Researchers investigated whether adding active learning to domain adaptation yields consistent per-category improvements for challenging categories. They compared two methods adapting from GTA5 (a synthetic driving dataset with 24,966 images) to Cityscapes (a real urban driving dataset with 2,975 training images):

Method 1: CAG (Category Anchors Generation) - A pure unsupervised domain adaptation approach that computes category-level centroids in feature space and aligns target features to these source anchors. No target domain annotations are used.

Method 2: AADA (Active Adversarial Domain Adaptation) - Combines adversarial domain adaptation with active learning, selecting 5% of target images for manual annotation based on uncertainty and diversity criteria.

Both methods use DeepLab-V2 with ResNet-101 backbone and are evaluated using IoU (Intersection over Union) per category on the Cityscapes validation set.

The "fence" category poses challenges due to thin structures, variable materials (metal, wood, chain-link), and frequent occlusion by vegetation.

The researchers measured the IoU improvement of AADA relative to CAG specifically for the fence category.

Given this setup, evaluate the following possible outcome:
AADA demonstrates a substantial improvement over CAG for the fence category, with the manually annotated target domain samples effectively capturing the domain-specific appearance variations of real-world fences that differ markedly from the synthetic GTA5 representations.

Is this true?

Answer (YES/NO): YES